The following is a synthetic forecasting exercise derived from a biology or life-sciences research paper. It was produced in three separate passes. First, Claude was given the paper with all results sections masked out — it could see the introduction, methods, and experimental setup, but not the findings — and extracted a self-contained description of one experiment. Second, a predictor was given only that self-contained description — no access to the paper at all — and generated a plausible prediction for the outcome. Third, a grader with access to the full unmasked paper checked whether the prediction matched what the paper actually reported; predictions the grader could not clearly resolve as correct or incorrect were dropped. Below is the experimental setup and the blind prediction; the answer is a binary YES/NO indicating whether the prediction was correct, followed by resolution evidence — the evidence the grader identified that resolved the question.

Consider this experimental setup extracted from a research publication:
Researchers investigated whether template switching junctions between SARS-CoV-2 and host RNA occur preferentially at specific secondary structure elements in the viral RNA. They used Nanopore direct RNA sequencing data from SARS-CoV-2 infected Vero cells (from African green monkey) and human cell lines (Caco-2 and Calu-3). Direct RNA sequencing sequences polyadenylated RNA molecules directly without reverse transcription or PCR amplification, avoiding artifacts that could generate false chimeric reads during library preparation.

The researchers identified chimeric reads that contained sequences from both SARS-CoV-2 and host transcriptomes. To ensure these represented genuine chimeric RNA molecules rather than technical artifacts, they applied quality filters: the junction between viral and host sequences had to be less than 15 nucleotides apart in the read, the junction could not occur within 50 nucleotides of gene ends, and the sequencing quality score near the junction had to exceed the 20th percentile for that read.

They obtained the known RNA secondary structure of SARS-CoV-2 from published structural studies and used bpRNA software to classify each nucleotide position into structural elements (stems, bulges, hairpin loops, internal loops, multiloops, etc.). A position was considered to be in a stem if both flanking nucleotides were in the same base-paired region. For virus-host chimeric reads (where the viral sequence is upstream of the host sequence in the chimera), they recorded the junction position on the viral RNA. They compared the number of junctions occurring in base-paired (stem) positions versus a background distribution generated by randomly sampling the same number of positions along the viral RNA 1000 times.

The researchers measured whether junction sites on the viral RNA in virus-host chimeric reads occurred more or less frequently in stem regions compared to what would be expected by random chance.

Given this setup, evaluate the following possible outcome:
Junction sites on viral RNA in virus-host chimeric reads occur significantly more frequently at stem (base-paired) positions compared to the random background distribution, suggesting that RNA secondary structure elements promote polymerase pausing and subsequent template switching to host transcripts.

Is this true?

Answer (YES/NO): NO